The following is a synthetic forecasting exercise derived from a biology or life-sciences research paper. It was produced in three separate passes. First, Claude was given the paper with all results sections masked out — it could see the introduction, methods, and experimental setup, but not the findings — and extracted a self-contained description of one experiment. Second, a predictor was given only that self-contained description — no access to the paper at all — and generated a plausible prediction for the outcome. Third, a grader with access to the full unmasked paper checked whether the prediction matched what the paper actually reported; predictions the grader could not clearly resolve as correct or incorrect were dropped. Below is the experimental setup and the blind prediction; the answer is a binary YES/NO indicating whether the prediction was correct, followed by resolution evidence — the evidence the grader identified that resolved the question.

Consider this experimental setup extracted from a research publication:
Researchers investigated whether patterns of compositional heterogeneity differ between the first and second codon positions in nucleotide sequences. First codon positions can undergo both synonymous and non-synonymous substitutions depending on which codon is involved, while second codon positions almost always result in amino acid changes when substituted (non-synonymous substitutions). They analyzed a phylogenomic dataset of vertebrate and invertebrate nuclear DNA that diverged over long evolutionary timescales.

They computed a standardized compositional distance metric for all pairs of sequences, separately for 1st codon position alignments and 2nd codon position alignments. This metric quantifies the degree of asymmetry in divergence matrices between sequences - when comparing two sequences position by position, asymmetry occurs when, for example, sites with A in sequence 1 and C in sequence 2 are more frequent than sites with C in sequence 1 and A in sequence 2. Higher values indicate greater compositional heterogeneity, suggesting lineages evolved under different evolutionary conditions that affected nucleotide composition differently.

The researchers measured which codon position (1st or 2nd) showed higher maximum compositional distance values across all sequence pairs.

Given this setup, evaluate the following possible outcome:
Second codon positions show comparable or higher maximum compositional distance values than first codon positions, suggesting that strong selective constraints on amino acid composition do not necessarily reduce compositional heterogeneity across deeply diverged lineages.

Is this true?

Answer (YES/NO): NO